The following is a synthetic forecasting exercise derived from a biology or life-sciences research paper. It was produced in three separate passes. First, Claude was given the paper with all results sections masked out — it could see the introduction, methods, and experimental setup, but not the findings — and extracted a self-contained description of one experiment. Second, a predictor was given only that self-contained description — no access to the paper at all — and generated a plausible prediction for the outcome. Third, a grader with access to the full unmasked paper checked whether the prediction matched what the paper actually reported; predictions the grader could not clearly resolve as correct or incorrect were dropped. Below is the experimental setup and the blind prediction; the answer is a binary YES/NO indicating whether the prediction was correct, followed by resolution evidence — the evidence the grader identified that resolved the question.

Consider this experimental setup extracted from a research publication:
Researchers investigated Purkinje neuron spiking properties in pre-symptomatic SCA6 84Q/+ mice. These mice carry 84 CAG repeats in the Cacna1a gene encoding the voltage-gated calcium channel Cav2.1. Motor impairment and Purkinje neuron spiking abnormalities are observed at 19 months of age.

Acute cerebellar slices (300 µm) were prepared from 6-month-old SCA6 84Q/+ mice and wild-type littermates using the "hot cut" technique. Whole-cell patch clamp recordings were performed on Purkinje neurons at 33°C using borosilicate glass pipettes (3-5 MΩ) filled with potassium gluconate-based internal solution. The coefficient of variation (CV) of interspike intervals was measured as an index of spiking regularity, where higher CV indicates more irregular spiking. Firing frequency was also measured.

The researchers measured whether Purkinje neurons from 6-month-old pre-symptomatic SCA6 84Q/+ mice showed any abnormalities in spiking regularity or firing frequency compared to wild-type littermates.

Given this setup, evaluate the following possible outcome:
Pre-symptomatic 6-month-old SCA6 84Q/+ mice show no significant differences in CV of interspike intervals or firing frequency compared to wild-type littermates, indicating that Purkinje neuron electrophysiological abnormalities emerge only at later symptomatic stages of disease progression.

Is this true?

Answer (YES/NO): YES